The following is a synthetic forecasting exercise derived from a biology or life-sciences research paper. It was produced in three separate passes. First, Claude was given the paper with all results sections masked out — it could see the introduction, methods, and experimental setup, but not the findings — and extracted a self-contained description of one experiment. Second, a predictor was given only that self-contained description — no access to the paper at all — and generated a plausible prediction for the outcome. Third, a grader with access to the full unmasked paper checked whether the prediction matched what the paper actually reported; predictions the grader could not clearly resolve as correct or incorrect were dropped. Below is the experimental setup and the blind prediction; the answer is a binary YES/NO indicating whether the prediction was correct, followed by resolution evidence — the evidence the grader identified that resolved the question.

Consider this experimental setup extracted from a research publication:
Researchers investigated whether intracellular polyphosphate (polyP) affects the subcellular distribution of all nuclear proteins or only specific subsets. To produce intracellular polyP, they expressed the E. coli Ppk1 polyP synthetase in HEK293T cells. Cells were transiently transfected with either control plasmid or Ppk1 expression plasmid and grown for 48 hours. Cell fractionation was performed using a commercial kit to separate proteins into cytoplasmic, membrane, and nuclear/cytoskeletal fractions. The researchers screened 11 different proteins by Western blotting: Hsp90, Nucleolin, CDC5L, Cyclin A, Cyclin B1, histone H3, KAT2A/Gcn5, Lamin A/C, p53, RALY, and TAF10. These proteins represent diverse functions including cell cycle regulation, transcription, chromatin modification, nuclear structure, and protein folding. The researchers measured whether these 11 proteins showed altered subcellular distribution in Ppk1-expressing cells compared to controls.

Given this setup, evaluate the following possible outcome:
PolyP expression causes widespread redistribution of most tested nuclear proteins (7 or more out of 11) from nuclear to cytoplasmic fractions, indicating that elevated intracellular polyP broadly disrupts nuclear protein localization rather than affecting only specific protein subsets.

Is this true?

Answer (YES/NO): NO